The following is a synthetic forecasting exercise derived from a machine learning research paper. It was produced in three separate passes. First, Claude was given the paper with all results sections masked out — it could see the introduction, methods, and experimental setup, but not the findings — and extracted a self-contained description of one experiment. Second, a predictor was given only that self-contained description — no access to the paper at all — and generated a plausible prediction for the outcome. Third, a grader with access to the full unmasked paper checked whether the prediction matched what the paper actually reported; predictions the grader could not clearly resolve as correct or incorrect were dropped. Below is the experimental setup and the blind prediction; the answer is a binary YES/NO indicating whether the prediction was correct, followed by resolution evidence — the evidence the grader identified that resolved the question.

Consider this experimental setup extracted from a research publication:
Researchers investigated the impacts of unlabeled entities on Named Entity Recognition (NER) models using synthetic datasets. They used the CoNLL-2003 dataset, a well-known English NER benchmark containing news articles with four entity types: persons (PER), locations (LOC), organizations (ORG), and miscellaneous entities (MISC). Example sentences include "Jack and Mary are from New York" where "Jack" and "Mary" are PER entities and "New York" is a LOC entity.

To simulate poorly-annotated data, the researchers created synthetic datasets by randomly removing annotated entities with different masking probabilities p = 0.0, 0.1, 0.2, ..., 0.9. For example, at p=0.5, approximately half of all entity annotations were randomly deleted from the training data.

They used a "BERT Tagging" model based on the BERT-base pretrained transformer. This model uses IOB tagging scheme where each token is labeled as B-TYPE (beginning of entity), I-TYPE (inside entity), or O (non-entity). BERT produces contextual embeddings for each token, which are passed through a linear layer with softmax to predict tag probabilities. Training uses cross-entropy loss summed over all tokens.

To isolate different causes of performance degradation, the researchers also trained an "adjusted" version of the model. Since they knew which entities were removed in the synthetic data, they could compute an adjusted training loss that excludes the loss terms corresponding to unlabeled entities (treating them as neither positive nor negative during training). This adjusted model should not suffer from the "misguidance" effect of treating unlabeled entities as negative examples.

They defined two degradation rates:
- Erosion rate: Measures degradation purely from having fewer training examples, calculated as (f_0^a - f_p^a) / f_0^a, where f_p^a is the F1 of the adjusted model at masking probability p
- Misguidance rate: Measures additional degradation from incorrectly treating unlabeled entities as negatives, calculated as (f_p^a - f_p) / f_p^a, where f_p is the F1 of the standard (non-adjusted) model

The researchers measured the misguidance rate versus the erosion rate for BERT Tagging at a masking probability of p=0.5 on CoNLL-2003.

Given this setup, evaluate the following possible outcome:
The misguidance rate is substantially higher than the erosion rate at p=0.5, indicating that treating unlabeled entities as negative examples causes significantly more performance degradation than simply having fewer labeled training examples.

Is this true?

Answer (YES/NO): YES